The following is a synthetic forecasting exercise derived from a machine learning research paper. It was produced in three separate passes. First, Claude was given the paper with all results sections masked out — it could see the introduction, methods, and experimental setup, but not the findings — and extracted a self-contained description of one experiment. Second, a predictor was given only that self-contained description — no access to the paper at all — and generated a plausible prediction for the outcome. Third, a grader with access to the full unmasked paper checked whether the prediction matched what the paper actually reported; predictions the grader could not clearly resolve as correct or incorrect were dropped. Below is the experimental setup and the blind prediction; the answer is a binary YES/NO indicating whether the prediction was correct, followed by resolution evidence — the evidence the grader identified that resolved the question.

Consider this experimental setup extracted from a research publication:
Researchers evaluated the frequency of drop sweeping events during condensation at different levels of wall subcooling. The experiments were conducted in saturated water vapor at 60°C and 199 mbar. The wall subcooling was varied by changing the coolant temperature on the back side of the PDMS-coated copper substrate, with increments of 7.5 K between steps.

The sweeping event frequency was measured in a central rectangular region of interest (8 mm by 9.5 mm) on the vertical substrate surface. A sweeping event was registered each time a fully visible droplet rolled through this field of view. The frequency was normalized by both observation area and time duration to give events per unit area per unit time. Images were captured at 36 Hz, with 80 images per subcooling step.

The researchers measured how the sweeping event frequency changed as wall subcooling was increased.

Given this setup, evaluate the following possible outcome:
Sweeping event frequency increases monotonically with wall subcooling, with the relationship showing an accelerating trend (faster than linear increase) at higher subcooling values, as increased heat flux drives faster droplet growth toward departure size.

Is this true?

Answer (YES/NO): NO